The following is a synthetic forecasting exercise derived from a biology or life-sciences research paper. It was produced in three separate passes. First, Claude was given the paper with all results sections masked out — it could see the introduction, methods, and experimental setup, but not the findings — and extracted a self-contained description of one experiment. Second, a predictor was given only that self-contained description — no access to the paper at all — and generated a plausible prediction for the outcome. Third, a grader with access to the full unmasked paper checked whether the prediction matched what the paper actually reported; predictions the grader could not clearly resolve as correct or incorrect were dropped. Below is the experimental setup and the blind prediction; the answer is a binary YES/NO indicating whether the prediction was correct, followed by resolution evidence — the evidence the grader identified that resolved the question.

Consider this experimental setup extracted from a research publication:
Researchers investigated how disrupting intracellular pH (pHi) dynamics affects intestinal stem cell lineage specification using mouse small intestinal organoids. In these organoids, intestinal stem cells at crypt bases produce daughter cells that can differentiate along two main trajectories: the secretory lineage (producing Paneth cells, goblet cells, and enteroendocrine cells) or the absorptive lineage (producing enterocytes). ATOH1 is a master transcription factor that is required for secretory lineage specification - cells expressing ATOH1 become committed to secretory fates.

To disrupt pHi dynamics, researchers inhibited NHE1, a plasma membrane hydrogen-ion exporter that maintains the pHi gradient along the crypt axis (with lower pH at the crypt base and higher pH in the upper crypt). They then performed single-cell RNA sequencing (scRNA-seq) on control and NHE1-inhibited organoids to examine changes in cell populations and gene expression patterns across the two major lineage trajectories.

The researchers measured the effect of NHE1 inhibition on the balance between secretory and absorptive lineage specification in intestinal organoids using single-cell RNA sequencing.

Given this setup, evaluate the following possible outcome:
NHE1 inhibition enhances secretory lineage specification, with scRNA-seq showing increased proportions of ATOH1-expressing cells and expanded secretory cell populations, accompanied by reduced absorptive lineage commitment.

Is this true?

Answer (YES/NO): NO